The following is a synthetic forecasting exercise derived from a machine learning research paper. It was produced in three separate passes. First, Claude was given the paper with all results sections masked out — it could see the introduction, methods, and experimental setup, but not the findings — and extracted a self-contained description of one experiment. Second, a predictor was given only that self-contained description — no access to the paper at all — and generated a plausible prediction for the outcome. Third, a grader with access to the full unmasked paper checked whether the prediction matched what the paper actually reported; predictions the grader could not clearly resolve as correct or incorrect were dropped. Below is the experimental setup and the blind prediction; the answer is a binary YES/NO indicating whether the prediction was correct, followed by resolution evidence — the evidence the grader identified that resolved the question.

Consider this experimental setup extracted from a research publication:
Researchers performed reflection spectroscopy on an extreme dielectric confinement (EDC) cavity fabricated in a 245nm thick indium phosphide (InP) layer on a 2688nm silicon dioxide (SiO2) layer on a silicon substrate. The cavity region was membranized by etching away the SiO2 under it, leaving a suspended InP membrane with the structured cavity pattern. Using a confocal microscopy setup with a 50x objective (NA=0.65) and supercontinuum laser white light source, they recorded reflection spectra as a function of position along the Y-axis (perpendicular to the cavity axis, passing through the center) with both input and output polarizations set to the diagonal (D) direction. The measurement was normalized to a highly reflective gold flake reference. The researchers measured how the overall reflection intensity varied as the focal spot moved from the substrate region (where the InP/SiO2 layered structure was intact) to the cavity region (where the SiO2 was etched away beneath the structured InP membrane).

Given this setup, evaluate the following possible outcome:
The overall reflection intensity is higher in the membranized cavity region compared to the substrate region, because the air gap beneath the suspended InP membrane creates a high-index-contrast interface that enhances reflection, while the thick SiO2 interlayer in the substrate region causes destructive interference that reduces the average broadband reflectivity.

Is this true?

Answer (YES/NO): NO